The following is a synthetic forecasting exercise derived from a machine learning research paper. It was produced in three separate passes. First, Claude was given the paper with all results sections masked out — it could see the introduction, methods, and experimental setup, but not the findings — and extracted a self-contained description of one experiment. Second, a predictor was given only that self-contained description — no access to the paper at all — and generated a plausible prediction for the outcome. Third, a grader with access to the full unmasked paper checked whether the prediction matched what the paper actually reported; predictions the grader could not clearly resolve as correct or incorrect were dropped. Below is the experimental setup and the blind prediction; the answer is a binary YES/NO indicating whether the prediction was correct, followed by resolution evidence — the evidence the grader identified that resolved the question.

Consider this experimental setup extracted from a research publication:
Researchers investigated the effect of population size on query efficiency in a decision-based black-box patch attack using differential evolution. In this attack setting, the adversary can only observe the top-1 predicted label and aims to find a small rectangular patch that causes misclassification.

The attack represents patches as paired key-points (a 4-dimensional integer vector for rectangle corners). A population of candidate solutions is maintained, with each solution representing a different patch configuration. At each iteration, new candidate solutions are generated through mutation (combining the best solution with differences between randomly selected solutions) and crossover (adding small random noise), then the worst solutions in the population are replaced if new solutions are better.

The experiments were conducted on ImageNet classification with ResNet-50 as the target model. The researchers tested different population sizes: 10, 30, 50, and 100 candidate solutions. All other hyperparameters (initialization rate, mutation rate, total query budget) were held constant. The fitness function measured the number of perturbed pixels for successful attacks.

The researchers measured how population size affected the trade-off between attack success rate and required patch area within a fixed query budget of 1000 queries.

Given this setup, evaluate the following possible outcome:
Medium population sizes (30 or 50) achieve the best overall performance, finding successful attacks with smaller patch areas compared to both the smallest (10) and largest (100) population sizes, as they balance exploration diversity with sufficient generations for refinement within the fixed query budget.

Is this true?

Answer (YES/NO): NO